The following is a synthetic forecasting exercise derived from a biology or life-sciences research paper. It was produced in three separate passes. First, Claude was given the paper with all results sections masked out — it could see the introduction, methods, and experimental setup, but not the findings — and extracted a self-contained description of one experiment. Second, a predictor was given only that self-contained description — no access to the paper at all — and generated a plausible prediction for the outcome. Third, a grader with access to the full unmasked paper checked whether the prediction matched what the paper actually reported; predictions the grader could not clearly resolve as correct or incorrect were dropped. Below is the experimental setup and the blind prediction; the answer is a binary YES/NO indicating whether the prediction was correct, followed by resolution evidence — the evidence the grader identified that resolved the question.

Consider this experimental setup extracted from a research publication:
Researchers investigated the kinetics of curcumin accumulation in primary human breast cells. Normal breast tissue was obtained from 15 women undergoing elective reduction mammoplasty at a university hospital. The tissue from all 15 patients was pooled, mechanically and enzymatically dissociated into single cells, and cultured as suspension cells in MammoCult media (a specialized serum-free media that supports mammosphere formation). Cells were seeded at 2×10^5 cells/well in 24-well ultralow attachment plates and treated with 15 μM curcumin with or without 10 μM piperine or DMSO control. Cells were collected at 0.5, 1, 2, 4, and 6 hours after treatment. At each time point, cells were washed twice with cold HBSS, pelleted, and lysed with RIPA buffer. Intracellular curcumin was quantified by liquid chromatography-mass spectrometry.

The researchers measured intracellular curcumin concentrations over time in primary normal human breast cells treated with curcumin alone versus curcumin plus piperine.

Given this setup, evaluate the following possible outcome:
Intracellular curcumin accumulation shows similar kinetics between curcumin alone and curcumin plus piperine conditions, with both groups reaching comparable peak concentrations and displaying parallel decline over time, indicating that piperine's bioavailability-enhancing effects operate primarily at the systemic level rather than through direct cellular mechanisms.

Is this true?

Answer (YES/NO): YES